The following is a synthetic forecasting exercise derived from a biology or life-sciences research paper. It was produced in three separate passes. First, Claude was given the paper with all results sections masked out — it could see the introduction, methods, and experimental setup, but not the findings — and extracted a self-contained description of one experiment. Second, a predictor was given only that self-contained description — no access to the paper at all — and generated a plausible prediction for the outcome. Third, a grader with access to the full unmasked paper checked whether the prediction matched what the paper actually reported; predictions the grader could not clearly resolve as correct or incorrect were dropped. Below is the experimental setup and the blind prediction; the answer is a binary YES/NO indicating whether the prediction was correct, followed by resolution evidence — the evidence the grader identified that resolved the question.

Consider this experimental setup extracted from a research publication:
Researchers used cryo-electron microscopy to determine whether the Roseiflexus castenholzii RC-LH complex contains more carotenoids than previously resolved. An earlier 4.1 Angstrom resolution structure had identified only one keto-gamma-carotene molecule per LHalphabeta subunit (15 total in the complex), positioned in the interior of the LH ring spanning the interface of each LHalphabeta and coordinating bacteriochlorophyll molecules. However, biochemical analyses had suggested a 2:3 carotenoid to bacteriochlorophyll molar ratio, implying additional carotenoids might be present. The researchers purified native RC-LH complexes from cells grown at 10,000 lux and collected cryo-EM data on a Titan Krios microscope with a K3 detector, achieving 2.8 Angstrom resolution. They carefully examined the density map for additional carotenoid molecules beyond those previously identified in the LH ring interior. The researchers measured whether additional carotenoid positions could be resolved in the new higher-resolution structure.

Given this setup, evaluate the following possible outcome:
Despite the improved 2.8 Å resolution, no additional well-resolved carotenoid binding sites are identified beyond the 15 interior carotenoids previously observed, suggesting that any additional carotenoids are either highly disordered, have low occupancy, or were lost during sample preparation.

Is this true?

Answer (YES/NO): NO